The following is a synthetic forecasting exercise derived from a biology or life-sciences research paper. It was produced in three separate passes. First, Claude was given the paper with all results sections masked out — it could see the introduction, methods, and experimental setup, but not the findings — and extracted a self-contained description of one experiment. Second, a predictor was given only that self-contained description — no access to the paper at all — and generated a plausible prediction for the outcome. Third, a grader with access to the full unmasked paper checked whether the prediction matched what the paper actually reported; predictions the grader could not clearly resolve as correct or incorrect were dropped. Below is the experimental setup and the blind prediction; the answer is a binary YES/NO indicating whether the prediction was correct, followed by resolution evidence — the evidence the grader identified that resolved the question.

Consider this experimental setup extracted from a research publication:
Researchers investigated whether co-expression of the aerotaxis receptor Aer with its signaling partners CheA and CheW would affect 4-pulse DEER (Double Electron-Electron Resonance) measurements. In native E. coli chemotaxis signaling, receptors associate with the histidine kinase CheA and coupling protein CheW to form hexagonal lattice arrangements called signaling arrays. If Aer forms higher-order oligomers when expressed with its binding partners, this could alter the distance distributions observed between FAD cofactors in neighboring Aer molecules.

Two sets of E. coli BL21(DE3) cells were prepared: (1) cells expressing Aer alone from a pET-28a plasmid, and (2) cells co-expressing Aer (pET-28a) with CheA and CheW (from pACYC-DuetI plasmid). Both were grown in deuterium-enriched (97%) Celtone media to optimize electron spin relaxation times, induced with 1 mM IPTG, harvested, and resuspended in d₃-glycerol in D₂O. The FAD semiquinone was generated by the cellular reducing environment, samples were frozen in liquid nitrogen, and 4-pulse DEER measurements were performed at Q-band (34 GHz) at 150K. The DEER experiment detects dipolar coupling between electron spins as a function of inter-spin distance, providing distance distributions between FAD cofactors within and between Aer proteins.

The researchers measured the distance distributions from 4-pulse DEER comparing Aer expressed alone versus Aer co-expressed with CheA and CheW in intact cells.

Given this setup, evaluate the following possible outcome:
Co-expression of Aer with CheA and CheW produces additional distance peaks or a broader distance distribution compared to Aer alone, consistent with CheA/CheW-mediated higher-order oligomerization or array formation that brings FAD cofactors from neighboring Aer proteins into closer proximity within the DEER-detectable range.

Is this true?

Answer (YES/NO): YES